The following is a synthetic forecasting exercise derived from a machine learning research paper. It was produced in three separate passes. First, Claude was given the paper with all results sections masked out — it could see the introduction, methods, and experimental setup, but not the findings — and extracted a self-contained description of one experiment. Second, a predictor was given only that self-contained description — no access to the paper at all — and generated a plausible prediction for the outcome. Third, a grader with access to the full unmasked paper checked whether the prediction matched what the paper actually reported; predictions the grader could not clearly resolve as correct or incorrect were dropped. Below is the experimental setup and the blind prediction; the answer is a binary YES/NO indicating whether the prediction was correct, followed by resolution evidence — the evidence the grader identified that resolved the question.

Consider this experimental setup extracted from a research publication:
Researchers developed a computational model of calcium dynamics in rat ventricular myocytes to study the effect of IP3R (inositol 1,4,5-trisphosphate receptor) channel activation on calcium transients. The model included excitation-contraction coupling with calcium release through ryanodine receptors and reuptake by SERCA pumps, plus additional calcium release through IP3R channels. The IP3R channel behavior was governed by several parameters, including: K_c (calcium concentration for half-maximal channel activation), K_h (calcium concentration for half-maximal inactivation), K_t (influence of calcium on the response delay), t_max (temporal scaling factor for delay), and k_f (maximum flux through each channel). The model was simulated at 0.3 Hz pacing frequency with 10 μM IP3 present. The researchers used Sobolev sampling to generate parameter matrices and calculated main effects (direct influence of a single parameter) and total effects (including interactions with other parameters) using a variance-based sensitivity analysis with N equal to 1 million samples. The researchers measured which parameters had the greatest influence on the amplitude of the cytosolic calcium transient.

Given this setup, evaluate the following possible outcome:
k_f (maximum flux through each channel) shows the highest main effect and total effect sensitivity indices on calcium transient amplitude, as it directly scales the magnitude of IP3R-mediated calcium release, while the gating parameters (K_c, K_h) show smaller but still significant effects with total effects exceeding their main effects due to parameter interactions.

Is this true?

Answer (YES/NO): NO